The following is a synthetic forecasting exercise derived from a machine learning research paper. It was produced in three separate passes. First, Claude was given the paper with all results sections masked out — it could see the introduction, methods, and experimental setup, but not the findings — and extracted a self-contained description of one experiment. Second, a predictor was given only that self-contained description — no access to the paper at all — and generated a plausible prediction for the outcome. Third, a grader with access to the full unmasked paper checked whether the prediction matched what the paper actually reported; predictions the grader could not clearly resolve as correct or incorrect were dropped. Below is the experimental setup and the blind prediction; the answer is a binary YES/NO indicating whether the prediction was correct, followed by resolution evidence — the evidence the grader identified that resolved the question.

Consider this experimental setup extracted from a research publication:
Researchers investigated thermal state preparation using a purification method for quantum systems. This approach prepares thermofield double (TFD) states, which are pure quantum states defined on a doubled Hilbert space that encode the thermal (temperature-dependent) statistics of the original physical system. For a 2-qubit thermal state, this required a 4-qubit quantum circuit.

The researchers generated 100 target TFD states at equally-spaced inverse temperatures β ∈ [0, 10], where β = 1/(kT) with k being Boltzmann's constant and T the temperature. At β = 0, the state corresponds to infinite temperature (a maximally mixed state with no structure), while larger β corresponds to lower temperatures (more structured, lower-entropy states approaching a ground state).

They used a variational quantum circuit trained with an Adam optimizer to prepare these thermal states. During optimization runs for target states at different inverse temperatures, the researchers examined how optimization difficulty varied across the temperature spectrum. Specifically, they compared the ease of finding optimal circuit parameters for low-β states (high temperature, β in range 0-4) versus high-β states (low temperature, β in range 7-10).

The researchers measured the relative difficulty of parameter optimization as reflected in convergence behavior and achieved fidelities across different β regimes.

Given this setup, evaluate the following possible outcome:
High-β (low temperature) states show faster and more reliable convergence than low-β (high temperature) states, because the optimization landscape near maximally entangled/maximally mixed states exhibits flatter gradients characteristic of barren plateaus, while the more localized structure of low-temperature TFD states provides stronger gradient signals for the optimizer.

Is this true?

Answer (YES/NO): YES